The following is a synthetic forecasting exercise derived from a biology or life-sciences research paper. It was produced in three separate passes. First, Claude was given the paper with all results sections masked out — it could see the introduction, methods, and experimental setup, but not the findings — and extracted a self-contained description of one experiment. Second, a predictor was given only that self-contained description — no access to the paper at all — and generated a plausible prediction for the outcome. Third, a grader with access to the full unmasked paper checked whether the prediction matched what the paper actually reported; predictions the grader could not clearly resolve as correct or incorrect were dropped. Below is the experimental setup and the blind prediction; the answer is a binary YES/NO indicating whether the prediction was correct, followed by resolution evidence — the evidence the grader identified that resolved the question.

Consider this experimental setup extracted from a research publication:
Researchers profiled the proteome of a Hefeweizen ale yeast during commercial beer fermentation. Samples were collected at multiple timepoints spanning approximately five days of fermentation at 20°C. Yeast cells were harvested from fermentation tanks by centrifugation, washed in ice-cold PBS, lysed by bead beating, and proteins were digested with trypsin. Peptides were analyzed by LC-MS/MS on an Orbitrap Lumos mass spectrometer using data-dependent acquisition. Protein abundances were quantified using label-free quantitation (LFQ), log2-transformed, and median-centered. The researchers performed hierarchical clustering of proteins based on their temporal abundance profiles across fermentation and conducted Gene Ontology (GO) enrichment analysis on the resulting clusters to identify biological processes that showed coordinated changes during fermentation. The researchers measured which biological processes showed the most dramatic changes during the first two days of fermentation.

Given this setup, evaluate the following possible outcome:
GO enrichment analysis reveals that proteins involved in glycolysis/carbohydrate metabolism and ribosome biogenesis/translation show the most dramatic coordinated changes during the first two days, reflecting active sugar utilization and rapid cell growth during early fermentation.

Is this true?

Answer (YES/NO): NO